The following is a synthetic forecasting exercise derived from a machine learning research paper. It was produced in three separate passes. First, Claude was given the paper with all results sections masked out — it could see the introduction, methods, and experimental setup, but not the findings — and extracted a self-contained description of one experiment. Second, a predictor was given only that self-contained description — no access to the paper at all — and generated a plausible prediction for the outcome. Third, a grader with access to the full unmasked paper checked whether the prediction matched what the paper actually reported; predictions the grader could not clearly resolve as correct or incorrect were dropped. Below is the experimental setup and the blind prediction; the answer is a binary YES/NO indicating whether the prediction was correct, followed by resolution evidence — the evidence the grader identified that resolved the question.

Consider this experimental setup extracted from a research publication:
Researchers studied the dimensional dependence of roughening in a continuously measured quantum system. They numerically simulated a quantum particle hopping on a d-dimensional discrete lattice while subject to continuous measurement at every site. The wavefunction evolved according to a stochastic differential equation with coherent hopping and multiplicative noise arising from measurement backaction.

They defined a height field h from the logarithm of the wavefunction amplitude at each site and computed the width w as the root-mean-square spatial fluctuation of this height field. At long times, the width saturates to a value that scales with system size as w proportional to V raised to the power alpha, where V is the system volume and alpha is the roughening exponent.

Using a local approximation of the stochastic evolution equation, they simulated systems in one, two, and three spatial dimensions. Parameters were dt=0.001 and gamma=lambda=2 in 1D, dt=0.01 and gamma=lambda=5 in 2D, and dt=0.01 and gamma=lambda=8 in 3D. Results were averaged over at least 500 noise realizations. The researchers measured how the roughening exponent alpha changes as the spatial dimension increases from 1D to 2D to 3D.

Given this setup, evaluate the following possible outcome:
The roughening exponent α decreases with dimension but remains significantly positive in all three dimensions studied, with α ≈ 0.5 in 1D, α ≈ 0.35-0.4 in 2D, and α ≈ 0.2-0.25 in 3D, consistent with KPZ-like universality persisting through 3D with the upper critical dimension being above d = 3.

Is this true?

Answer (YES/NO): NO